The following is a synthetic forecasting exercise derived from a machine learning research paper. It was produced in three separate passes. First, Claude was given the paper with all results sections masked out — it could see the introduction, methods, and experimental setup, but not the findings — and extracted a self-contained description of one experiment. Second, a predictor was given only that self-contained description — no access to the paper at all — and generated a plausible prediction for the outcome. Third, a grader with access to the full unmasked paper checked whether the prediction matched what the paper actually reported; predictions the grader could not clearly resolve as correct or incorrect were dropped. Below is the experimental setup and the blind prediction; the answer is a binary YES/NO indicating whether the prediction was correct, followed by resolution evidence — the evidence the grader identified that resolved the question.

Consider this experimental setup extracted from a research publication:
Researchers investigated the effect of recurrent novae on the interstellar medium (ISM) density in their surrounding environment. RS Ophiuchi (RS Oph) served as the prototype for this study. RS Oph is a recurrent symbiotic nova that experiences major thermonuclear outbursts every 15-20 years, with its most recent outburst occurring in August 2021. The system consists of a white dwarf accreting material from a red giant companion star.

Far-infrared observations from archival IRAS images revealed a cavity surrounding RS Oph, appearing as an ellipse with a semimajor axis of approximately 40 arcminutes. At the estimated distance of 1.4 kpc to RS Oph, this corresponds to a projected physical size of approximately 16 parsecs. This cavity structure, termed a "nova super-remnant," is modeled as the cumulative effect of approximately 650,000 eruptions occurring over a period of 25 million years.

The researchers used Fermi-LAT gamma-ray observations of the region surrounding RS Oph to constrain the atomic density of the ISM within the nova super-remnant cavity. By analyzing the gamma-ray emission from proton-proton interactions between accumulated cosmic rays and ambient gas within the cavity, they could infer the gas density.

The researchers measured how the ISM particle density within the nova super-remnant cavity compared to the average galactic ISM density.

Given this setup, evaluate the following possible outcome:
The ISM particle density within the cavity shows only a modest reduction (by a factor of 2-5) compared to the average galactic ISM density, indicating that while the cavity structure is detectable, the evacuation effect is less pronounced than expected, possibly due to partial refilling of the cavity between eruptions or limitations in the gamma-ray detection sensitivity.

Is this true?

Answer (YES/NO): NO